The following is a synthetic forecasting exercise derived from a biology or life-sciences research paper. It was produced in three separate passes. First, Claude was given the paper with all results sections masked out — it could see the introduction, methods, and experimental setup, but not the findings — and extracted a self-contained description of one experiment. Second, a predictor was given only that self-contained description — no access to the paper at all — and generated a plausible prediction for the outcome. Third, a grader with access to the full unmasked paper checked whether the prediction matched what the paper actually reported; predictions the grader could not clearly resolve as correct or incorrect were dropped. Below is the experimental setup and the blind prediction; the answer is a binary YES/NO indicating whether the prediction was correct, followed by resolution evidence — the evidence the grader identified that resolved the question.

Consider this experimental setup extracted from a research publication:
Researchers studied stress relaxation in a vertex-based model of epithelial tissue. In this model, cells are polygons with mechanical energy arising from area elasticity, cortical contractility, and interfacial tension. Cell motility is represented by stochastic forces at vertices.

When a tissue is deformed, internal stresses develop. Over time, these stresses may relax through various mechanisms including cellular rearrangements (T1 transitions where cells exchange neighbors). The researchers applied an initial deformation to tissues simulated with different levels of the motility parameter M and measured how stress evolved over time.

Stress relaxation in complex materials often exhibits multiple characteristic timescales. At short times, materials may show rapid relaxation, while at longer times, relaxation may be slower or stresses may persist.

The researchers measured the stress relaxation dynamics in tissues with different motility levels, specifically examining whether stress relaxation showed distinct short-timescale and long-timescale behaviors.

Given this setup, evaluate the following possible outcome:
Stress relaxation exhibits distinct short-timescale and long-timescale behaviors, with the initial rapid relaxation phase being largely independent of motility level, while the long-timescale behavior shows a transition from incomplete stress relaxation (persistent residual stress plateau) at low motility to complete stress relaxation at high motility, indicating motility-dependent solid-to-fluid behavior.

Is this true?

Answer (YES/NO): NO